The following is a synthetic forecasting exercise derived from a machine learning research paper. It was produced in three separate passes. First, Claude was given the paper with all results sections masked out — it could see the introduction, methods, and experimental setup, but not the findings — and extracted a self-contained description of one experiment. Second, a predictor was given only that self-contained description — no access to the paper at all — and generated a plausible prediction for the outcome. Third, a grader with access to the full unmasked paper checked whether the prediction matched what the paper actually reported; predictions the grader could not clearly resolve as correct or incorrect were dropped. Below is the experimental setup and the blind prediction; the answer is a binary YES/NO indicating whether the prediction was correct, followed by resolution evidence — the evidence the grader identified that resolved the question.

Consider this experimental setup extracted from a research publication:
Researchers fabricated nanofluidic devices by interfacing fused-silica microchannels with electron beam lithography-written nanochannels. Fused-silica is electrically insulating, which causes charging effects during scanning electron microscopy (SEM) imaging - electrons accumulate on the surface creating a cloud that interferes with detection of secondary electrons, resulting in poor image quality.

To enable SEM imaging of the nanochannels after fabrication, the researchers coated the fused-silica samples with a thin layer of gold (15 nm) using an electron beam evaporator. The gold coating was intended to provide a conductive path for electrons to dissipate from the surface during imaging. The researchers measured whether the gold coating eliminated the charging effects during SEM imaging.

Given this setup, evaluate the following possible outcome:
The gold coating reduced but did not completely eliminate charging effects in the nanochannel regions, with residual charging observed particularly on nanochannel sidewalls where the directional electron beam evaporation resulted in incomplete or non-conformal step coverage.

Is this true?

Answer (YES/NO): NO